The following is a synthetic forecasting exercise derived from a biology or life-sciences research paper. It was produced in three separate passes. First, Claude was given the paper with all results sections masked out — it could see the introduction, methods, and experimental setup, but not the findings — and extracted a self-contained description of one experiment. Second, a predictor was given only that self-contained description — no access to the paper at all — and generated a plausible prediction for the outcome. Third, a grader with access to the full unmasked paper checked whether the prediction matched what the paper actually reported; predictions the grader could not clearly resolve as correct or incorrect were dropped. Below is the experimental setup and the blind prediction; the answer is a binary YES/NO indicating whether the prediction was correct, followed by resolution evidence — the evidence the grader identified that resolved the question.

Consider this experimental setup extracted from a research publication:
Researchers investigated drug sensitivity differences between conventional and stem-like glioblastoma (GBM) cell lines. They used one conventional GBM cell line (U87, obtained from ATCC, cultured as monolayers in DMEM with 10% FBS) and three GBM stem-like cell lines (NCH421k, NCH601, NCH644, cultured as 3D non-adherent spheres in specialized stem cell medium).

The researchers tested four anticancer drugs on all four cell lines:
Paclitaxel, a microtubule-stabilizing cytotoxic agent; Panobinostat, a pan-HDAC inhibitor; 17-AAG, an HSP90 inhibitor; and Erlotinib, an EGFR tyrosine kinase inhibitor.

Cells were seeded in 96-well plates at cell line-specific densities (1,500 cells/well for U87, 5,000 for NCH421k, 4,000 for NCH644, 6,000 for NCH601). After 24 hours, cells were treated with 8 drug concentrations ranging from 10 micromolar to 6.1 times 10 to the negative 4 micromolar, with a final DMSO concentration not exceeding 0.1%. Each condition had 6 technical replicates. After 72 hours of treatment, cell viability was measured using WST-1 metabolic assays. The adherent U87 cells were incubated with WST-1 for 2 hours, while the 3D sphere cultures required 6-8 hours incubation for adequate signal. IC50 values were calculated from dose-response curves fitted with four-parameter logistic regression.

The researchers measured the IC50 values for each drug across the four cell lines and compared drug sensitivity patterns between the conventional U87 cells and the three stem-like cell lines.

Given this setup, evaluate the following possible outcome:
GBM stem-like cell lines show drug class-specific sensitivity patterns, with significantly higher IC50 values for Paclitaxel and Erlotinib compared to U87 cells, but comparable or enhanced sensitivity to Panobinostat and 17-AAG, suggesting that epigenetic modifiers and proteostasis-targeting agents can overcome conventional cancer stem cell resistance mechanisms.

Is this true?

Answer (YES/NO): NO